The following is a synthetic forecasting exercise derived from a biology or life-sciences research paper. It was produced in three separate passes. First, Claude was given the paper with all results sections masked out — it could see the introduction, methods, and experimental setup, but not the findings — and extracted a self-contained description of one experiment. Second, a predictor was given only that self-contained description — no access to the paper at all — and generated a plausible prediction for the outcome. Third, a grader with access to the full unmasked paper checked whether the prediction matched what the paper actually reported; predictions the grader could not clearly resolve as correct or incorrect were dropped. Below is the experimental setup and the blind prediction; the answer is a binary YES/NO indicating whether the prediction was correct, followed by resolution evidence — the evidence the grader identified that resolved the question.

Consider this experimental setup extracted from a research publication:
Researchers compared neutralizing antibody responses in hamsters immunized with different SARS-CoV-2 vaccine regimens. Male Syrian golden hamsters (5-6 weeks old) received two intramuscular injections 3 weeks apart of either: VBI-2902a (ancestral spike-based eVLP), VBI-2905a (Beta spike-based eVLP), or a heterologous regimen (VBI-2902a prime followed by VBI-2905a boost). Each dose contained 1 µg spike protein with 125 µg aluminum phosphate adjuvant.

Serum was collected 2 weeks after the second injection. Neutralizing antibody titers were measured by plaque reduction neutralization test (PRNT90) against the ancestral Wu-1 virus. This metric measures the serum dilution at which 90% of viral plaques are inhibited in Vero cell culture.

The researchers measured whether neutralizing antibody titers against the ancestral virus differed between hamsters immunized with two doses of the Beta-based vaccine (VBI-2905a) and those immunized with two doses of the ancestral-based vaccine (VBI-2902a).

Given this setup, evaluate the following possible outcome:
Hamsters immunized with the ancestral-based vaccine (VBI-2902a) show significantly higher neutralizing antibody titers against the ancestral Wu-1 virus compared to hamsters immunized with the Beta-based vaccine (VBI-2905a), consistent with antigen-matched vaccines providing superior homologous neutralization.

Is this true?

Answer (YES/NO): NO